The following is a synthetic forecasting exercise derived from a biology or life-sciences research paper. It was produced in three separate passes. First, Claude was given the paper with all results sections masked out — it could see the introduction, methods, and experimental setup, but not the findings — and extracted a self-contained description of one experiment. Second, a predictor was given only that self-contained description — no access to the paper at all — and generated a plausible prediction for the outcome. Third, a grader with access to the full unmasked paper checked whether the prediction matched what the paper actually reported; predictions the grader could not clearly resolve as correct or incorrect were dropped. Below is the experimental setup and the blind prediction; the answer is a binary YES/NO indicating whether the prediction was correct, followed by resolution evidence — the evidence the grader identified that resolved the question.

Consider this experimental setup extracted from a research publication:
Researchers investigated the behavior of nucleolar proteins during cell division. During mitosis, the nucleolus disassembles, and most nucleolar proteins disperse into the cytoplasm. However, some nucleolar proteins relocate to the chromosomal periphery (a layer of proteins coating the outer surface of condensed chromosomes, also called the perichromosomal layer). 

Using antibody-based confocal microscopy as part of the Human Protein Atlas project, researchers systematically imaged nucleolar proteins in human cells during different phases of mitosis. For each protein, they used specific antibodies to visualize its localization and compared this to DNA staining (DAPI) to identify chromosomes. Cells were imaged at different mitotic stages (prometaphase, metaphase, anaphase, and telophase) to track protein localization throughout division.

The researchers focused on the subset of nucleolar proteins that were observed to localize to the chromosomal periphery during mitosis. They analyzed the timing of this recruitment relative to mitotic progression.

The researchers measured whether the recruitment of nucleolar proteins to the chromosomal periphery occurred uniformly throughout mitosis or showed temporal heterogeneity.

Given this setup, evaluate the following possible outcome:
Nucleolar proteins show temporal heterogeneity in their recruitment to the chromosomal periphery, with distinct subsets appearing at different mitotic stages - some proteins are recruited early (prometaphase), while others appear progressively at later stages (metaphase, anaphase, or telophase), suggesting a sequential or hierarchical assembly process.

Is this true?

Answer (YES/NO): YES